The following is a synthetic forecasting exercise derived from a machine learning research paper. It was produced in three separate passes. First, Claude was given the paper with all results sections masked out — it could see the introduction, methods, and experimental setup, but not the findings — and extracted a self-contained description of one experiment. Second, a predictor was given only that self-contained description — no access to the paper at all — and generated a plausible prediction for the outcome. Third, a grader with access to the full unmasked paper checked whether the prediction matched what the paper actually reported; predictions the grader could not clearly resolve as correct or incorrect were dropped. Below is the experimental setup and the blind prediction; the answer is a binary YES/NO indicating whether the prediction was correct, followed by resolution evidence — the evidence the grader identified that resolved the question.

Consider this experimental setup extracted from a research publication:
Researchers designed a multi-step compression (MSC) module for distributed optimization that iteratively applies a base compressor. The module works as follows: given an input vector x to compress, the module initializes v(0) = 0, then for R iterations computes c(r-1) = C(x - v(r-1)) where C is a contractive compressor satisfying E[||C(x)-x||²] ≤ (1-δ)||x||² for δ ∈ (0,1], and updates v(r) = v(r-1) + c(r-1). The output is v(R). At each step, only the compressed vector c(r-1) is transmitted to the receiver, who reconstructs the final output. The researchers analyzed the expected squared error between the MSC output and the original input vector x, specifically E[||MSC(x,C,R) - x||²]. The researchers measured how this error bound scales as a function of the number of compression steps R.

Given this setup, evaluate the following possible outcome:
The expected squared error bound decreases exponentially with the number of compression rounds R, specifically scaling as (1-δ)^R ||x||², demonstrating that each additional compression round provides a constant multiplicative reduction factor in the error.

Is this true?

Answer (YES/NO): YES